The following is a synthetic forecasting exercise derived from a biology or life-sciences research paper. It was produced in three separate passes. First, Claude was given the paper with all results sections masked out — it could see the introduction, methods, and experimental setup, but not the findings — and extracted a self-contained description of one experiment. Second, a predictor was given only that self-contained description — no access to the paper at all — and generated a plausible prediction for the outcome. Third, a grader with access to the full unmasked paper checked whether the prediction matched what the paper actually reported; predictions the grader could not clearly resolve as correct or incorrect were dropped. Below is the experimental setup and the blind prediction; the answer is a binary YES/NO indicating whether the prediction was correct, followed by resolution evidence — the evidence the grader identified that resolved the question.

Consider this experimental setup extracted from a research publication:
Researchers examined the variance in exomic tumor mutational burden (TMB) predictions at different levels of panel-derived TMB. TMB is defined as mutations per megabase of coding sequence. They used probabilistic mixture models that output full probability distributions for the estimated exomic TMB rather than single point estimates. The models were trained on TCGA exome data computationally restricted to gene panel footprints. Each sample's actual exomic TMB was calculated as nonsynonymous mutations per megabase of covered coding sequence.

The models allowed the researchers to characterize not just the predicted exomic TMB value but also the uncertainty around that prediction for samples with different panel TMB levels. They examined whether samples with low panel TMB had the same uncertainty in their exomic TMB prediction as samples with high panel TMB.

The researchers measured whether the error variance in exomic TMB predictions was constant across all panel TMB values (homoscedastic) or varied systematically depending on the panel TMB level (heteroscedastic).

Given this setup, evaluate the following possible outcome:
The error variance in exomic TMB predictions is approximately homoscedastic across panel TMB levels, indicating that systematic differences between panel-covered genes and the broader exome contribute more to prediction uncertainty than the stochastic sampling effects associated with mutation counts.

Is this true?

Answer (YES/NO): NO